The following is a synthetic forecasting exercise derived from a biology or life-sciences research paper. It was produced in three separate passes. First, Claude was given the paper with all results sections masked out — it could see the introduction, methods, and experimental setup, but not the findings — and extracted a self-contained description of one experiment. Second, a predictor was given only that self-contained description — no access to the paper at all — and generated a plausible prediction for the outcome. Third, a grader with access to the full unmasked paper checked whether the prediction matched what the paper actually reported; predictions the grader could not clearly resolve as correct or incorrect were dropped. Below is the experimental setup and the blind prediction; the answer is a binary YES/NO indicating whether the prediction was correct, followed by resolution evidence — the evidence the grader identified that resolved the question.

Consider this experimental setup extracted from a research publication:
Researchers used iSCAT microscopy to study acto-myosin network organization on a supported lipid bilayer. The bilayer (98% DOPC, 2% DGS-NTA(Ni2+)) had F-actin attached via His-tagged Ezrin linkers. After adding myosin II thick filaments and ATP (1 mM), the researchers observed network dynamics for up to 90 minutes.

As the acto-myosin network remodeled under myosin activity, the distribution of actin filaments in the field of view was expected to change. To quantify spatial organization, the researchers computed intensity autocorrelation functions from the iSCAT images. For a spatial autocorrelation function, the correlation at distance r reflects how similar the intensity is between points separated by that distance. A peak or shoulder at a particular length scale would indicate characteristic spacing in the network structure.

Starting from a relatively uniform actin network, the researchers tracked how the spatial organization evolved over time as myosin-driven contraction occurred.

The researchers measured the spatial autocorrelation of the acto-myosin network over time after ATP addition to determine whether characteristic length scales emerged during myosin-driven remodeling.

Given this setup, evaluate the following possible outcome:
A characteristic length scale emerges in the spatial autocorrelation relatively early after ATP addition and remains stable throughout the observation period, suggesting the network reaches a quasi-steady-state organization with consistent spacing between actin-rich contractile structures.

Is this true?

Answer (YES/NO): NO